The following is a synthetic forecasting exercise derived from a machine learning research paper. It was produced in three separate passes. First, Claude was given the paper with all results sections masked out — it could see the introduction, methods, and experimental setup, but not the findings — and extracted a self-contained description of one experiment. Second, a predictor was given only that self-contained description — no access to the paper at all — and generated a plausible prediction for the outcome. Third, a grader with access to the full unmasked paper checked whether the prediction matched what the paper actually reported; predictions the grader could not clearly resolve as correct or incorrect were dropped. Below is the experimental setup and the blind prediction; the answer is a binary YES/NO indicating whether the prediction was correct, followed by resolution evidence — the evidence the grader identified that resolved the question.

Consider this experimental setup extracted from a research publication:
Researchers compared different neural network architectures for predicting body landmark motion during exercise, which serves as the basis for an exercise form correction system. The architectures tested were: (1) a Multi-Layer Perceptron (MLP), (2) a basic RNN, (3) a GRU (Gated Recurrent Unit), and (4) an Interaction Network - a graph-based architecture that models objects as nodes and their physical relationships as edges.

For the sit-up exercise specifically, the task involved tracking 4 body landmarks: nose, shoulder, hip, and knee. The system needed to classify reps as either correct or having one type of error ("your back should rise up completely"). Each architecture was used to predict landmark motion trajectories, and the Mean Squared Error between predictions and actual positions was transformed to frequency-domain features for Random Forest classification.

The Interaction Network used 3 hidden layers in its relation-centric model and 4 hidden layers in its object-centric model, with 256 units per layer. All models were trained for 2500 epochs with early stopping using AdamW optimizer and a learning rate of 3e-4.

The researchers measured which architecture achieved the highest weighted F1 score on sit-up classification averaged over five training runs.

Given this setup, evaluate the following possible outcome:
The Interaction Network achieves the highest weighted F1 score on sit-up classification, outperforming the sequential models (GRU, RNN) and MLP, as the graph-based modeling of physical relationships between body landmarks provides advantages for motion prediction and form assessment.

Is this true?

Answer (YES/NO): NO